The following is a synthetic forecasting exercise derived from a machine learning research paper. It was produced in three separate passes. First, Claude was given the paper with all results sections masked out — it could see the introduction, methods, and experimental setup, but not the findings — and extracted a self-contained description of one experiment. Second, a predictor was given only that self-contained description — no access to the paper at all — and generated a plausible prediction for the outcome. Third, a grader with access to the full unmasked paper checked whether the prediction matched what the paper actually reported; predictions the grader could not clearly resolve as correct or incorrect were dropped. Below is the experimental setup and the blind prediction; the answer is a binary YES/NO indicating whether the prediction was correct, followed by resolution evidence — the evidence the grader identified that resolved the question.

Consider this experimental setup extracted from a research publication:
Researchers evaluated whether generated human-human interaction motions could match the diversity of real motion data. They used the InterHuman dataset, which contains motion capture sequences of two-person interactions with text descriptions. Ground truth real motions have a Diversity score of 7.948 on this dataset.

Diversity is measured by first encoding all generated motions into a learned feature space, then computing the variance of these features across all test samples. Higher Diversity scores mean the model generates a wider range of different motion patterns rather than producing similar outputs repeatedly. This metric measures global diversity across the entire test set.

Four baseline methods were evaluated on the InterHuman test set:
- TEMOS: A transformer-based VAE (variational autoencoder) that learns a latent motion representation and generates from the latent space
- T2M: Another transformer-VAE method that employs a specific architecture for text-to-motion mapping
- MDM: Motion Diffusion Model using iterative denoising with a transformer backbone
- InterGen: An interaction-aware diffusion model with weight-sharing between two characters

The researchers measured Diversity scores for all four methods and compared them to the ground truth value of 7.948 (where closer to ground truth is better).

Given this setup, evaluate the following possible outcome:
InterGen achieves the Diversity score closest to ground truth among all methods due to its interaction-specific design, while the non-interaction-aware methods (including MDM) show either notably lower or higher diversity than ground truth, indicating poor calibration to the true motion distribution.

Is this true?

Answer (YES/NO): NO